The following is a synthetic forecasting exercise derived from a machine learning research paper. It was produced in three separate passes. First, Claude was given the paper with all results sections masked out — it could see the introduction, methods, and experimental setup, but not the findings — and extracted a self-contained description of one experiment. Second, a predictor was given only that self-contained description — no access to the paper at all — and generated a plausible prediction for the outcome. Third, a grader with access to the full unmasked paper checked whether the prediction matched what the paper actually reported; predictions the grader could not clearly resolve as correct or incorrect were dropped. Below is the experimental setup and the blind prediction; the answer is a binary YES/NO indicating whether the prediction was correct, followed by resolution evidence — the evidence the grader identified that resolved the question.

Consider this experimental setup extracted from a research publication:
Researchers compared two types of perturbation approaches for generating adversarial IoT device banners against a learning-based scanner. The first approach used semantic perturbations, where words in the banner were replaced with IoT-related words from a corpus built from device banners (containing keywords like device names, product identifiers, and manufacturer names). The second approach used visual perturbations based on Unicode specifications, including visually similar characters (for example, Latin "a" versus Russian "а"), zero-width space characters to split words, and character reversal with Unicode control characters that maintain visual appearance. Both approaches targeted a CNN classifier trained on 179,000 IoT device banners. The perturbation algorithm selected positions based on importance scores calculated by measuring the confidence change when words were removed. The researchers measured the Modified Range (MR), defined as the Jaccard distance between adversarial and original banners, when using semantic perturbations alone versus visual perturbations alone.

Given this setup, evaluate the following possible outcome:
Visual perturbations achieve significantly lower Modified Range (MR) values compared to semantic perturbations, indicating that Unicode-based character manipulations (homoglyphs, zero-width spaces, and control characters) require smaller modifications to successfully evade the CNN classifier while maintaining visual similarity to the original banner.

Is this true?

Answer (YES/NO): NO